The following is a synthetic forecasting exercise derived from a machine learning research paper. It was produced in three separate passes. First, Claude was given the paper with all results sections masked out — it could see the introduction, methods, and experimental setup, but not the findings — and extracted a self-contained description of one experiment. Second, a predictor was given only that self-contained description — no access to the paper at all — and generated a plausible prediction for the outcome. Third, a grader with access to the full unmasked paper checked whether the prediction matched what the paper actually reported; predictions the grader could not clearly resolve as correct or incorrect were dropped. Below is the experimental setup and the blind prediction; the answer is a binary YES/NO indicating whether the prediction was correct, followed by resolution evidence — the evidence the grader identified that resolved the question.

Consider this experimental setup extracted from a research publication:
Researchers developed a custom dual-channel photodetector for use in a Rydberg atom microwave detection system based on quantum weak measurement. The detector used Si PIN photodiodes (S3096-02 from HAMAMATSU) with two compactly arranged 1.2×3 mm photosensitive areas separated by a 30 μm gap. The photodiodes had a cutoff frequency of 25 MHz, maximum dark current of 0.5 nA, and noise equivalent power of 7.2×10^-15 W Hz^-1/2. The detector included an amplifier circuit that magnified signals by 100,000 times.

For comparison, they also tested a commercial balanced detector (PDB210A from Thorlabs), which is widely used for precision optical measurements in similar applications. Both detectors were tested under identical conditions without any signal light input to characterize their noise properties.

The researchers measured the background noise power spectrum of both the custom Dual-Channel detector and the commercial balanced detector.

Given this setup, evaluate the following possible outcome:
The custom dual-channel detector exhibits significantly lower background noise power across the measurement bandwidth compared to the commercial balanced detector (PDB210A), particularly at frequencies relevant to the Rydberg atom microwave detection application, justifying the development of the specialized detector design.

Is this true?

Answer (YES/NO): NO